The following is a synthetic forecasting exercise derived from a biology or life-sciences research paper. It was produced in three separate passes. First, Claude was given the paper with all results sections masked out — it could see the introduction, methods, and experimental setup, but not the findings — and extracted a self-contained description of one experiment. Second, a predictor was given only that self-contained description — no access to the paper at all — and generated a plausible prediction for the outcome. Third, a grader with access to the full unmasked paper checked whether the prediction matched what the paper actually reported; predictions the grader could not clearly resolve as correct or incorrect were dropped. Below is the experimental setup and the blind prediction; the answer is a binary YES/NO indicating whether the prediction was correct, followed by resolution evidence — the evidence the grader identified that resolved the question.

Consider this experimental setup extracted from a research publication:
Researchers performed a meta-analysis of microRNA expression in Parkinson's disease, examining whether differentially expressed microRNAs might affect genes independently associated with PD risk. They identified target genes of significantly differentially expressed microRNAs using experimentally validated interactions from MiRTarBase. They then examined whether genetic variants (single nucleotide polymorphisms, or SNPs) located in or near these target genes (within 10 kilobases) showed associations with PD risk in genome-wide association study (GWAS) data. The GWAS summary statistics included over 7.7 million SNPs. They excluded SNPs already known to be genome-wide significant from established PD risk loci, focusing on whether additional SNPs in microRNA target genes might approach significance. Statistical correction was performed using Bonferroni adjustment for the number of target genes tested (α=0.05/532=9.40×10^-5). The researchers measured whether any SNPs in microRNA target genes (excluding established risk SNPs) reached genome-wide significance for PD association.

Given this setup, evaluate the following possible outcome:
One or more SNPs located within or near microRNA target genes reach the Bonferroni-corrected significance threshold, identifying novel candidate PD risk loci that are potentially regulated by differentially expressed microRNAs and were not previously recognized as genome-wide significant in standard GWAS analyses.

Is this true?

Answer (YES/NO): YES